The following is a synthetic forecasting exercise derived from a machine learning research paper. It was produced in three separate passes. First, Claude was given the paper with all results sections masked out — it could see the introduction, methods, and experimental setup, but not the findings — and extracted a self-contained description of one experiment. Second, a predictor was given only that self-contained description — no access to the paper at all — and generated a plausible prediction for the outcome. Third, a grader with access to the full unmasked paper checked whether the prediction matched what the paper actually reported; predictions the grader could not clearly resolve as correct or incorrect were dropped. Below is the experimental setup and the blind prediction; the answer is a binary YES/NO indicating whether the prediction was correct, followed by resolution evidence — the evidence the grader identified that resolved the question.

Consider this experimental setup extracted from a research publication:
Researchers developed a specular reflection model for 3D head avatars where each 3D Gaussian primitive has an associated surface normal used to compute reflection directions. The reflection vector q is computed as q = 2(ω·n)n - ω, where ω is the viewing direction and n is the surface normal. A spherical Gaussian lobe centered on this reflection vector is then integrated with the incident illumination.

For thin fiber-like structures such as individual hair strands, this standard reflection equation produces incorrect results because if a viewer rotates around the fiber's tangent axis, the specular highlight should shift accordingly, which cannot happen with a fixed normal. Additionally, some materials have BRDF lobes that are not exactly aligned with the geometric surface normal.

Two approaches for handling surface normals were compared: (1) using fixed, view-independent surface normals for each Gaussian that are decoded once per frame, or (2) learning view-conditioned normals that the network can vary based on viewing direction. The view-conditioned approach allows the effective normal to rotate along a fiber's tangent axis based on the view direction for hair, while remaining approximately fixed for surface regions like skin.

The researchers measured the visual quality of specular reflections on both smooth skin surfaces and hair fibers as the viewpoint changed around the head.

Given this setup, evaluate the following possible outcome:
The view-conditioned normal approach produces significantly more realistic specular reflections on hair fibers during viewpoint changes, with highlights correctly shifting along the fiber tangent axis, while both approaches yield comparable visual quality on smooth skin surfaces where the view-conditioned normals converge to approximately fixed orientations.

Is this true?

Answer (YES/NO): NO